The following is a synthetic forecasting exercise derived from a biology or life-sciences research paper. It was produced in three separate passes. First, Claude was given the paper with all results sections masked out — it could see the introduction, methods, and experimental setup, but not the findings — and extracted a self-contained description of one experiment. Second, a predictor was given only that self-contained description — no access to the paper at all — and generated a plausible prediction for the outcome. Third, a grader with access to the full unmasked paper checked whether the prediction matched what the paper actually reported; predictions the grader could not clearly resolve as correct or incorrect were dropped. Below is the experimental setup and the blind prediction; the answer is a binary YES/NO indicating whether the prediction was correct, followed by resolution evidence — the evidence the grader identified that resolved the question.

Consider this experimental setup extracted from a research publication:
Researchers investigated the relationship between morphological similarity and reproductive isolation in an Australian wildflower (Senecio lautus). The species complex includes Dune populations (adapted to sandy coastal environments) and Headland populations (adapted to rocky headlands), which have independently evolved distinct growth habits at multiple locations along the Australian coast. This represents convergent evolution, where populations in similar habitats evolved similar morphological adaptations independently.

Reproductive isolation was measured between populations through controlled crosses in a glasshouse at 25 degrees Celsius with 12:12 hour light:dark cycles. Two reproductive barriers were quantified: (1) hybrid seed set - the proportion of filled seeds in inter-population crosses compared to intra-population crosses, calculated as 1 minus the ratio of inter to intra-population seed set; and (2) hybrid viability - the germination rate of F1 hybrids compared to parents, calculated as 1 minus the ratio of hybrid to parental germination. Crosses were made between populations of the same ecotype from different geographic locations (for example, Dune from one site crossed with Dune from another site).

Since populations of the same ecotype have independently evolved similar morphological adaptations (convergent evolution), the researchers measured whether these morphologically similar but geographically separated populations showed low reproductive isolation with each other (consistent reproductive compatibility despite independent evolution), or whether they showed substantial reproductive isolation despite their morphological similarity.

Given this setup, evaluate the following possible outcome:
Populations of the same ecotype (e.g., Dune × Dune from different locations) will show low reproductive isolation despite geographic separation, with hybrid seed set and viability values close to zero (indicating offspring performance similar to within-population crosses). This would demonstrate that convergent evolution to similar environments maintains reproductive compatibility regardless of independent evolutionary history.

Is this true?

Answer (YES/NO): NO